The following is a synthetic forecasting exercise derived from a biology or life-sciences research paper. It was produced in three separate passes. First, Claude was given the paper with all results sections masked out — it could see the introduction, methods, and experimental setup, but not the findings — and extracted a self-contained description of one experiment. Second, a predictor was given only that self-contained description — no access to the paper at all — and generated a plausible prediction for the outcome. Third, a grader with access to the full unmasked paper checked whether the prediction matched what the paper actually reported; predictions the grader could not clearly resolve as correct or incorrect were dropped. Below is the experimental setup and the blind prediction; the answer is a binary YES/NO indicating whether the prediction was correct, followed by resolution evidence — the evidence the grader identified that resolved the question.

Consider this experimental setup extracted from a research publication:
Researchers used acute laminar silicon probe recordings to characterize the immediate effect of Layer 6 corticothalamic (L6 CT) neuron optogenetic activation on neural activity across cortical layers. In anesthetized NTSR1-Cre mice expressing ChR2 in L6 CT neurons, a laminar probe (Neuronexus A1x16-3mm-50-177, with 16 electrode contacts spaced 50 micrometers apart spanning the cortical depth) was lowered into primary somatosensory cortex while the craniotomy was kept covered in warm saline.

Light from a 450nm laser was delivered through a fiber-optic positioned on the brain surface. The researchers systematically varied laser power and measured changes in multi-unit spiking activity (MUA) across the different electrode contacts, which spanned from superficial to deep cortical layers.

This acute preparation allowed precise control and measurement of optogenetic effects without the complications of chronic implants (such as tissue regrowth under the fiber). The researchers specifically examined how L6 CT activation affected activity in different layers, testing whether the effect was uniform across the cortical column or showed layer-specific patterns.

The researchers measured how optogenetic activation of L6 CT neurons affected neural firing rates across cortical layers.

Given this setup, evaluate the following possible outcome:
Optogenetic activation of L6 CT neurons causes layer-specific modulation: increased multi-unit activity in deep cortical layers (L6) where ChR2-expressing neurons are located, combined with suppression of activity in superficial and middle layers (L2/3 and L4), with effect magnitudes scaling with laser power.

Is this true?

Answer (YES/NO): YES